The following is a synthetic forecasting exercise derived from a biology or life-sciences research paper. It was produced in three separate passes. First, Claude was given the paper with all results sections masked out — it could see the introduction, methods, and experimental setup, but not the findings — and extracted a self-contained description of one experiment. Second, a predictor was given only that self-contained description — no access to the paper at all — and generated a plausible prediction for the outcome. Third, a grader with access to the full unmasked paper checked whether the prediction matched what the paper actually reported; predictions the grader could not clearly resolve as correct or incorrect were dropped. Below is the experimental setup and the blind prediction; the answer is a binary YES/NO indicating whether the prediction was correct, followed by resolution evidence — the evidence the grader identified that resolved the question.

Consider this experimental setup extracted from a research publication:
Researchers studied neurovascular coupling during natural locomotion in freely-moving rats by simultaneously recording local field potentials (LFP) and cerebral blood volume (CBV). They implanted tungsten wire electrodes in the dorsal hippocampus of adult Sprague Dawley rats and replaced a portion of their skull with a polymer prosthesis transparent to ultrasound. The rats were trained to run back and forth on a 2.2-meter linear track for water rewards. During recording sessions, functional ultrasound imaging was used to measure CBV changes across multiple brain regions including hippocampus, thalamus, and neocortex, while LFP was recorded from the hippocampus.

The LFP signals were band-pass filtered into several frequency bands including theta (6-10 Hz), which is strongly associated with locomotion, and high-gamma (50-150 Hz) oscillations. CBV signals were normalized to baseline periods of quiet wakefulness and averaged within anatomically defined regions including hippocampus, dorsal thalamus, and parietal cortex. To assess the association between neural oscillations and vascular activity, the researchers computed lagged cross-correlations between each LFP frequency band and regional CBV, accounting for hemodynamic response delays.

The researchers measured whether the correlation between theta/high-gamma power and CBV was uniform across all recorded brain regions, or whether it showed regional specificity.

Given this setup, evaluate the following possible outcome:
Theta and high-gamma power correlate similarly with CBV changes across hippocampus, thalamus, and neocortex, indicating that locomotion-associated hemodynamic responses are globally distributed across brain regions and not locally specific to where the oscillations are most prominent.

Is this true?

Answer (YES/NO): NO